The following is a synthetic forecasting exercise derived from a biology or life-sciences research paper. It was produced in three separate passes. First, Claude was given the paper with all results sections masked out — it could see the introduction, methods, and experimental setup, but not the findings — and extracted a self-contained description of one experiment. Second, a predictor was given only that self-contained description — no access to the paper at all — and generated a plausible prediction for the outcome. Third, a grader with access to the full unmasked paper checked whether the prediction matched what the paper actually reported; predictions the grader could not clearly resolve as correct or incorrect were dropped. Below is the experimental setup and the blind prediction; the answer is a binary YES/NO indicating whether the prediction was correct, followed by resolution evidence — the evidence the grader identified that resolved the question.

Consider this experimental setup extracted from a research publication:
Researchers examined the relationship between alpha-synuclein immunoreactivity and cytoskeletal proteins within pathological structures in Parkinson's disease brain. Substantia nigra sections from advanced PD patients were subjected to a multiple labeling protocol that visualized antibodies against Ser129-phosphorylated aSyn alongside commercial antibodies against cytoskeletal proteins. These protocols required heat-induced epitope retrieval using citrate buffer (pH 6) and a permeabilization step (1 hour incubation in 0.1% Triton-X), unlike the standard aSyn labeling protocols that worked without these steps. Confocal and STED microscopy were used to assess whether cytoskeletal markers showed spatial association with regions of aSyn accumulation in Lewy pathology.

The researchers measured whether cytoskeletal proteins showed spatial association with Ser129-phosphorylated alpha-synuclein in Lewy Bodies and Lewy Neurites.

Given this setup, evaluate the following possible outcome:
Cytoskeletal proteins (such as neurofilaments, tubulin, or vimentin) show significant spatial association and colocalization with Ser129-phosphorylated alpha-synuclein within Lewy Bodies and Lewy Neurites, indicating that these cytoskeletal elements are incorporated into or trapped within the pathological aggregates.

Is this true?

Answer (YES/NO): NO